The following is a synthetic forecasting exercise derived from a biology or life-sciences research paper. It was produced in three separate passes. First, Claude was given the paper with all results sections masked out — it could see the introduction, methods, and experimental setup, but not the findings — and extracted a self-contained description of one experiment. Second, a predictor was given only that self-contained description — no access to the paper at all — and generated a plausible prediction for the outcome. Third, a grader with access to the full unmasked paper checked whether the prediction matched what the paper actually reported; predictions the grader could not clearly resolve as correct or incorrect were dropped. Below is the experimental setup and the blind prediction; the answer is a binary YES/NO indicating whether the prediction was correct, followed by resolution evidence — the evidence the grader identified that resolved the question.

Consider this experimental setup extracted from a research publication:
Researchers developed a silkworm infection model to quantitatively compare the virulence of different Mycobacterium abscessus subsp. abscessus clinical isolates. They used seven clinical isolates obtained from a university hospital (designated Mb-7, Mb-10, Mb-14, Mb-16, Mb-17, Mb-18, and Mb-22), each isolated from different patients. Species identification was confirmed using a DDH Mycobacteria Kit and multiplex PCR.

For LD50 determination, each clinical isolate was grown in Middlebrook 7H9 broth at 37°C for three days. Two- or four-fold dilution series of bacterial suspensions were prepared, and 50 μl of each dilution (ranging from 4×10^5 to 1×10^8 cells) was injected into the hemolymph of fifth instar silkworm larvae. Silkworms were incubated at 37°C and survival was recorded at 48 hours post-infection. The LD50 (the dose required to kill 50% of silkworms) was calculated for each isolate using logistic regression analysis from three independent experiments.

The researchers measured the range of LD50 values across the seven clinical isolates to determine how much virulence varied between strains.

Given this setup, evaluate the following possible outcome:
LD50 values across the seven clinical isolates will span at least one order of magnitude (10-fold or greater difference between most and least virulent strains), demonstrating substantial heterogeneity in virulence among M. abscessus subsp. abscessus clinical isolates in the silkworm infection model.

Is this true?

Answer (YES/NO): NO